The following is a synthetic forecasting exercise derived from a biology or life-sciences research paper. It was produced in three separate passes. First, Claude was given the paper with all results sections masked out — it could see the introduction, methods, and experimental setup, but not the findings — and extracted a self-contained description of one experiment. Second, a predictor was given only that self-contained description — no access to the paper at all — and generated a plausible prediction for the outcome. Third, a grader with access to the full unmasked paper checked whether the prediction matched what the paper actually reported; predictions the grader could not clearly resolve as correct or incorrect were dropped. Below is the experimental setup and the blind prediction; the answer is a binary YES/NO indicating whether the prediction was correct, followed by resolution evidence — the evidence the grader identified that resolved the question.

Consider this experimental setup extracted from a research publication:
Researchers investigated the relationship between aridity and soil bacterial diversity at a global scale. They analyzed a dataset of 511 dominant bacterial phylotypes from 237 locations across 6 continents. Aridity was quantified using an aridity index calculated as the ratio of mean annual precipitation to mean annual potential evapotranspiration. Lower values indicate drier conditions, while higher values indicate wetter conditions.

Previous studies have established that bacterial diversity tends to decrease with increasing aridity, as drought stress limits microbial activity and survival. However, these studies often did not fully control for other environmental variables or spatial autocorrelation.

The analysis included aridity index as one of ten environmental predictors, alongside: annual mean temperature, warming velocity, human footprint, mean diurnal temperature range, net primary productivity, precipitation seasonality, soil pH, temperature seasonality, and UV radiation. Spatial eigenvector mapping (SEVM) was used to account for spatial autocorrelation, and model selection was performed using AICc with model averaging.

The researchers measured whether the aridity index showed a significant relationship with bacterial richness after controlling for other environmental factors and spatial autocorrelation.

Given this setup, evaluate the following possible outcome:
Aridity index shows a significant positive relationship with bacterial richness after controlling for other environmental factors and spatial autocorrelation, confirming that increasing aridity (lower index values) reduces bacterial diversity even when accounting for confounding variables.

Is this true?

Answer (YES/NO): NO